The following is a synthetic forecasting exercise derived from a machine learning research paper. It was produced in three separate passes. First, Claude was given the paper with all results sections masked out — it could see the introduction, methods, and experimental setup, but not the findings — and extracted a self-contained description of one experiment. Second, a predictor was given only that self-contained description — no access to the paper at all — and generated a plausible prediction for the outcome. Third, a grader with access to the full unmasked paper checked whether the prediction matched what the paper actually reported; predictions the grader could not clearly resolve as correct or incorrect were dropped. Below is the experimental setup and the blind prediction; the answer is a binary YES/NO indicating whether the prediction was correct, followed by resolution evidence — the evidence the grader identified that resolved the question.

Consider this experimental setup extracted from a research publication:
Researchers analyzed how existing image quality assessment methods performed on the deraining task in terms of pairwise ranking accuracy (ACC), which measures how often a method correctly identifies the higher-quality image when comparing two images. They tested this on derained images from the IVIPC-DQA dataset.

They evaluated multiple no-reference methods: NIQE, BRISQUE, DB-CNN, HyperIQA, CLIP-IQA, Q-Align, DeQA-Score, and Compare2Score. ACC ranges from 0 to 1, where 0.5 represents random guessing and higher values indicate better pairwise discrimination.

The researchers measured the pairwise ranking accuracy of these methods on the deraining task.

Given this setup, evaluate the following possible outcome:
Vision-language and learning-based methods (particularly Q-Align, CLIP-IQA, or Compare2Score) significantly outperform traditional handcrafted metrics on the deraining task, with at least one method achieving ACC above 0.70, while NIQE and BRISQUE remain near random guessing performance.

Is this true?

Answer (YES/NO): NO